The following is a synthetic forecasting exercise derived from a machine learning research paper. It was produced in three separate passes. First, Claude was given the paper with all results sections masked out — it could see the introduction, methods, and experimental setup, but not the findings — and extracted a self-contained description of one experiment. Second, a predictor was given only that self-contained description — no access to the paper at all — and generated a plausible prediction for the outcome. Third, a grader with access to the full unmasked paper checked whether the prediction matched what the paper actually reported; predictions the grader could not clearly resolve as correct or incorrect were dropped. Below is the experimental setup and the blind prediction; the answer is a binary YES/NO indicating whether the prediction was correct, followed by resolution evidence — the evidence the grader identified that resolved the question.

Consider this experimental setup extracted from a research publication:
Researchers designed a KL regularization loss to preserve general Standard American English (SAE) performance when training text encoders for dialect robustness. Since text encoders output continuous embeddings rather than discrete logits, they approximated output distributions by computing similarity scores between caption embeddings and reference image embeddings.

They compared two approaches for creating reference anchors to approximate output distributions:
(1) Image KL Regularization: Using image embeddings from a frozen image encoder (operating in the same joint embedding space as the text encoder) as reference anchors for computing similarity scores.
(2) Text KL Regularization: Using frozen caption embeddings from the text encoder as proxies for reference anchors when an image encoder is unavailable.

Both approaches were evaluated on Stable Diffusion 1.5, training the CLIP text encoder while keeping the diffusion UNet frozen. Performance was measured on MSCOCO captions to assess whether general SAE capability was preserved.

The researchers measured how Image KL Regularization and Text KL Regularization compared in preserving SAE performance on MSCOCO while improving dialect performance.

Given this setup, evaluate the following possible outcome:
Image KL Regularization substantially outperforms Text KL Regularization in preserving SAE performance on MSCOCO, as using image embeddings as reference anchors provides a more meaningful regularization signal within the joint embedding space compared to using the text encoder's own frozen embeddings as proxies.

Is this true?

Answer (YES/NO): NO